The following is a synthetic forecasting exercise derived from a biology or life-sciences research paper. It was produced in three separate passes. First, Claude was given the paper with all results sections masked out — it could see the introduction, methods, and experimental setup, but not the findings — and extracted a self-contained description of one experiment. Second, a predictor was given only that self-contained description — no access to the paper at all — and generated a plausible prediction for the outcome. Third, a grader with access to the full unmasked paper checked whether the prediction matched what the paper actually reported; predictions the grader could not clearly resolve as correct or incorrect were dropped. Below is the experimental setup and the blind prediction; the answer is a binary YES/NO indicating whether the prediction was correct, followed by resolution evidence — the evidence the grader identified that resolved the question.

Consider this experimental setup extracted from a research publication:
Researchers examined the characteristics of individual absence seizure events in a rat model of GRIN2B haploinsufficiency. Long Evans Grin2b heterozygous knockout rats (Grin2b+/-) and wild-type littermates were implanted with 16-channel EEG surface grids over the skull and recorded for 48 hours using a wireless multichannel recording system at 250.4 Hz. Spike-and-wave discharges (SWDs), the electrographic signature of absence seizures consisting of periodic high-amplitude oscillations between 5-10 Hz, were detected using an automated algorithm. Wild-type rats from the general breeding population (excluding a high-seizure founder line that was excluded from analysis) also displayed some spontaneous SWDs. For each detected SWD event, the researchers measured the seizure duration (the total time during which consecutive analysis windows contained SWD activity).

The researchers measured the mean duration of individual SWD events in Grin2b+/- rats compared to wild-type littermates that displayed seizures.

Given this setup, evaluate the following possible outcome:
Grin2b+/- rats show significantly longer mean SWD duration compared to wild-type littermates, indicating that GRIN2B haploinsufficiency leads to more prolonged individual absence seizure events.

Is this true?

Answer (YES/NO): YES